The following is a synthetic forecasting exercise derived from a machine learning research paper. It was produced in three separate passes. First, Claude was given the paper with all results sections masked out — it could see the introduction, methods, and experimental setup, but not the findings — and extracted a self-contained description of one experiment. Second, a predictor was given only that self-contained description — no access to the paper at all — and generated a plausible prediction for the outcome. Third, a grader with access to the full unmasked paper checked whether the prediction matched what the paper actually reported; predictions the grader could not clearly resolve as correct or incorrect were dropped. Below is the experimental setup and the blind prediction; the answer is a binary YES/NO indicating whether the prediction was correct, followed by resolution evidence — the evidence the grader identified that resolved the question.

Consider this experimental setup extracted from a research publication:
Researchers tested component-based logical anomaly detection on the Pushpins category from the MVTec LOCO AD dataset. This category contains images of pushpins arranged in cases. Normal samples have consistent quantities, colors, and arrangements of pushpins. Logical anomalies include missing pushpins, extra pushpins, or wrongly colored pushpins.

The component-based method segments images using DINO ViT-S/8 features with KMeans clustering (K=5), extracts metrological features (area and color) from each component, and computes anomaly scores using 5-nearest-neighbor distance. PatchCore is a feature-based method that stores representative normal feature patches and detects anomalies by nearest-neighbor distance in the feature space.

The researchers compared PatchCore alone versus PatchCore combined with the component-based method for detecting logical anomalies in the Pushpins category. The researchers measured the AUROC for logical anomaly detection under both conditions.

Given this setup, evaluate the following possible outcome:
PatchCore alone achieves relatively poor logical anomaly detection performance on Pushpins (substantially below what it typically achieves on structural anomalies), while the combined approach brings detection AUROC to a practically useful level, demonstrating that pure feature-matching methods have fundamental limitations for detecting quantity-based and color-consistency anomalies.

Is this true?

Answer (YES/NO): YES